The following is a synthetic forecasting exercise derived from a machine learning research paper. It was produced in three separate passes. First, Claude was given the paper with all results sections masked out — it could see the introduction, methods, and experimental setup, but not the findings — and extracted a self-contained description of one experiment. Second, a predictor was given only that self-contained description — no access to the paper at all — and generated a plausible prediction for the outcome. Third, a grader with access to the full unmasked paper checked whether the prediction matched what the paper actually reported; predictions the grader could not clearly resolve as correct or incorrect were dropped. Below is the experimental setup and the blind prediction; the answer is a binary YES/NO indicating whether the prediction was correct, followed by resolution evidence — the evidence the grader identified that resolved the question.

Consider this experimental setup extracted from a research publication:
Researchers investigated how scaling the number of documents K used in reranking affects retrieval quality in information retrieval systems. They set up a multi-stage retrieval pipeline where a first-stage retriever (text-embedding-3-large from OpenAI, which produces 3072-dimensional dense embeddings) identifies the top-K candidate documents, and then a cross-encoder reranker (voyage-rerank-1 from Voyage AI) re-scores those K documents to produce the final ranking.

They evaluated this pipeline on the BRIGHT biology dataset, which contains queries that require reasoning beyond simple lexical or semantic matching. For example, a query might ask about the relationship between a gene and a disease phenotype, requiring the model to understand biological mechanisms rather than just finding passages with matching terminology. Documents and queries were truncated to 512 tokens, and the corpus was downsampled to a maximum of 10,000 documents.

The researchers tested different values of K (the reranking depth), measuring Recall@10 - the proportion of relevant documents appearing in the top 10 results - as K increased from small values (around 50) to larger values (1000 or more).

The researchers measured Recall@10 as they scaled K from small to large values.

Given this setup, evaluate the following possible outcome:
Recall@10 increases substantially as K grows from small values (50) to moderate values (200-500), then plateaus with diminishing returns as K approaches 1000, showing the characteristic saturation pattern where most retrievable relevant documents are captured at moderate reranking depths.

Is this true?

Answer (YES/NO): NO